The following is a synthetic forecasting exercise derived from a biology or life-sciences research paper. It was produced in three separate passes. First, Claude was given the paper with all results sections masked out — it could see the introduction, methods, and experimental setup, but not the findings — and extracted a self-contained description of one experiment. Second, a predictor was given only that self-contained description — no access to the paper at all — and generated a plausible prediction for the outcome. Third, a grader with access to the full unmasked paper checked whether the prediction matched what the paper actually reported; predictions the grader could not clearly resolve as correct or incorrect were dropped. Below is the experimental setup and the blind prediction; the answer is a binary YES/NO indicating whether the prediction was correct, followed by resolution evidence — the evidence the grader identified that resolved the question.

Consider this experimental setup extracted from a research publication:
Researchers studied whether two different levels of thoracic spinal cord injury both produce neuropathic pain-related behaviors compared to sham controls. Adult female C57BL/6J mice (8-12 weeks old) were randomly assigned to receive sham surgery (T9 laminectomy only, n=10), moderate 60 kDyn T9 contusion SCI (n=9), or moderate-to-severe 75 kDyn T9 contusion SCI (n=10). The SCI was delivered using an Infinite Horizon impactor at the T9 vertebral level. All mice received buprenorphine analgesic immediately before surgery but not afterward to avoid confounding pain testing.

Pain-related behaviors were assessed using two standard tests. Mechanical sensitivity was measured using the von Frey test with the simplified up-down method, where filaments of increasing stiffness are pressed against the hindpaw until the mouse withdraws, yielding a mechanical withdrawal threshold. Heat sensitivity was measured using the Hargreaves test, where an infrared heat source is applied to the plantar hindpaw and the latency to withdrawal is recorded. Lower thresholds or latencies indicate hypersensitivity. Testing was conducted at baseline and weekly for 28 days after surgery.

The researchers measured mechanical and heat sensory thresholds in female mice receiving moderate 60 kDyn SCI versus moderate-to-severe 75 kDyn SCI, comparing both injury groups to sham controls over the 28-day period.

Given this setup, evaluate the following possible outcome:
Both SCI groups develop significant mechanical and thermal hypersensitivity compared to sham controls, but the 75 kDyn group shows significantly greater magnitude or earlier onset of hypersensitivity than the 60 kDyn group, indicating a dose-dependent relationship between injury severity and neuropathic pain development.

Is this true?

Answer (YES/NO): NO